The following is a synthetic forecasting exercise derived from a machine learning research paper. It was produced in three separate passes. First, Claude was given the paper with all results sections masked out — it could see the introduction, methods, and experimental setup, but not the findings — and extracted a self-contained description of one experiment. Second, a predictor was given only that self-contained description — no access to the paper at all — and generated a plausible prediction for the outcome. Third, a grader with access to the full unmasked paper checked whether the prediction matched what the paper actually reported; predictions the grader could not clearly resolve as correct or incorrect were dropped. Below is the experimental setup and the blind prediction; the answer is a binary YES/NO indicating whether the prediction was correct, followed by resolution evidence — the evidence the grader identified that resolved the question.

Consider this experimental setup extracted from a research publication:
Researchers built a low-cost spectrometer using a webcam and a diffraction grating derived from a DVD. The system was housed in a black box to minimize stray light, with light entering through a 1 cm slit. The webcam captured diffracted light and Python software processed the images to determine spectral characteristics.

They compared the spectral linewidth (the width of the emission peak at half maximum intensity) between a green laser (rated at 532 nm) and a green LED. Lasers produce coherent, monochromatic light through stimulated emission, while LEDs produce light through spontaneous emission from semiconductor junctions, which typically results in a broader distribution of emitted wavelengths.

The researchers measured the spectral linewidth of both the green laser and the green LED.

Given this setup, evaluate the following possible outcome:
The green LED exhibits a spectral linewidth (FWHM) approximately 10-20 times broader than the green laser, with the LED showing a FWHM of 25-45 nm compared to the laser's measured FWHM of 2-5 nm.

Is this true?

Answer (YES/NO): NO